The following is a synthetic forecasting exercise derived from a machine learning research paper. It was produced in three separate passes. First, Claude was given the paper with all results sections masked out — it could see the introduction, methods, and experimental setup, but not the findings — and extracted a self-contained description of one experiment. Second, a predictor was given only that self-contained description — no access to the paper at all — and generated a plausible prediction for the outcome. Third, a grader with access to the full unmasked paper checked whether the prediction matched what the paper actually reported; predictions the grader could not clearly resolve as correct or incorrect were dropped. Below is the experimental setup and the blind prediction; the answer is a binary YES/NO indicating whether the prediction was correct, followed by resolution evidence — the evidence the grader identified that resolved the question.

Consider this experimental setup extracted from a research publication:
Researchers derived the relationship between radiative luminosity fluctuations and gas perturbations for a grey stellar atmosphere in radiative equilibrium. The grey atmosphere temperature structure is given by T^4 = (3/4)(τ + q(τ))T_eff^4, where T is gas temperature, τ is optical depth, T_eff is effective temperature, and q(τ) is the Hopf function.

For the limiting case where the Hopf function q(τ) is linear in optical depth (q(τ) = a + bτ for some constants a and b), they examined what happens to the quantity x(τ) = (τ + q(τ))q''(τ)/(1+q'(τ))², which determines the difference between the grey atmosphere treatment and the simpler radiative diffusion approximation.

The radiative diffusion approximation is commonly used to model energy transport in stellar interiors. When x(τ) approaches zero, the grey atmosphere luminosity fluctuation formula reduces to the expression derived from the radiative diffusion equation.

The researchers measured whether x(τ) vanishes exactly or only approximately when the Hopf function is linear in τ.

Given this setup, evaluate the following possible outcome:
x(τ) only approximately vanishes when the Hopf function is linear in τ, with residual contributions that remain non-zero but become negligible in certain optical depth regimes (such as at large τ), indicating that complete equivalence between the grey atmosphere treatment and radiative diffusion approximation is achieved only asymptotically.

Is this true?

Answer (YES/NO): NO